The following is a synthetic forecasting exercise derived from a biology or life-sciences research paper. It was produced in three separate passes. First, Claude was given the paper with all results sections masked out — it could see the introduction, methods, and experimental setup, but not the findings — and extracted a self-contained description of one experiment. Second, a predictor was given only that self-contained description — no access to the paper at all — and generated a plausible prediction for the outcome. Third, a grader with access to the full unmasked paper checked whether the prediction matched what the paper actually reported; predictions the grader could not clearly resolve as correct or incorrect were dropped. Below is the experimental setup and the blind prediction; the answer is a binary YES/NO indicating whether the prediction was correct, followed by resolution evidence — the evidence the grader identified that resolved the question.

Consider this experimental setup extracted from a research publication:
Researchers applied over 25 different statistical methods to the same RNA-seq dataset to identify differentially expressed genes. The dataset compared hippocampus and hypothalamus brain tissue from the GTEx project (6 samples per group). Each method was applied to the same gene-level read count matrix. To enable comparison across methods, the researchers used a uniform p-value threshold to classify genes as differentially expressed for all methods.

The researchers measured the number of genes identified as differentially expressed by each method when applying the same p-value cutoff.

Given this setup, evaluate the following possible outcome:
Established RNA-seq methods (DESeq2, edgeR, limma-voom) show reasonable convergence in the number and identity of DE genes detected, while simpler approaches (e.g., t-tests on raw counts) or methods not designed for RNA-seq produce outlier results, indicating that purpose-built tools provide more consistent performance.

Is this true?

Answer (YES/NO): NO